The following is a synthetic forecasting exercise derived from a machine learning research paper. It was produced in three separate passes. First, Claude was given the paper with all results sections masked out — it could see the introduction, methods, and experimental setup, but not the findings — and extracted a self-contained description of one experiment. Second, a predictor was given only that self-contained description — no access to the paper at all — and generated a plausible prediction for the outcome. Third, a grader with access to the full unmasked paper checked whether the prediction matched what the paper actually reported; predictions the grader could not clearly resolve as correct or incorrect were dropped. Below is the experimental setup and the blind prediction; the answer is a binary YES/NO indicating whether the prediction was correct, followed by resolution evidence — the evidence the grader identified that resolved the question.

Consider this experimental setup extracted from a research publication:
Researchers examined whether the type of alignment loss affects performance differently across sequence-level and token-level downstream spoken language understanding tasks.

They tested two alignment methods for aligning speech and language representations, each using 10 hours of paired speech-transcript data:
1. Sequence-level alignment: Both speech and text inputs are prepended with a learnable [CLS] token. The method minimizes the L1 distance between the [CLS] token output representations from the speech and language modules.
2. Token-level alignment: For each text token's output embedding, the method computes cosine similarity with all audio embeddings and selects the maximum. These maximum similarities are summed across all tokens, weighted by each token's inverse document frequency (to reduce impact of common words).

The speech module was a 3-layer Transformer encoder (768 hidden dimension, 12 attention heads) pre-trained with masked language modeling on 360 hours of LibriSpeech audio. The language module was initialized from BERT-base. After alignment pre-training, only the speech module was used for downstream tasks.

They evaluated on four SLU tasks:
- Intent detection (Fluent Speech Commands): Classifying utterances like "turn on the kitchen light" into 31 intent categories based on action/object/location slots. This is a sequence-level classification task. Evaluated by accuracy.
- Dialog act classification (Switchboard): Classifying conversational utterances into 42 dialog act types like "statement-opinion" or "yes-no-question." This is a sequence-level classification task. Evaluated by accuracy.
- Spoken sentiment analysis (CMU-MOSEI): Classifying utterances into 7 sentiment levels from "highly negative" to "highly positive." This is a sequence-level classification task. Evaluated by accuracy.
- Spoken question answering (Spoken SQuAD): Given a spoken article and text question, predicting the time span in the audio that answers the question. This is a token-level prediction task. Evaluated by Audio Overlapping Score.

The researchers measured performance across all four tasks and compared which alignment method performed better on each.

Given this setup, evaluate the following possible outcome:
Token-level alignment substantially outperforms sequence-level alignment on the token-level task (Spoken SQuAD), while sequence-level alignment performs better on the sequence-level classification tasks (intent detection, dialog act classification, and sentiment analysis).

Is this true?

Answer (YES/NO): NO